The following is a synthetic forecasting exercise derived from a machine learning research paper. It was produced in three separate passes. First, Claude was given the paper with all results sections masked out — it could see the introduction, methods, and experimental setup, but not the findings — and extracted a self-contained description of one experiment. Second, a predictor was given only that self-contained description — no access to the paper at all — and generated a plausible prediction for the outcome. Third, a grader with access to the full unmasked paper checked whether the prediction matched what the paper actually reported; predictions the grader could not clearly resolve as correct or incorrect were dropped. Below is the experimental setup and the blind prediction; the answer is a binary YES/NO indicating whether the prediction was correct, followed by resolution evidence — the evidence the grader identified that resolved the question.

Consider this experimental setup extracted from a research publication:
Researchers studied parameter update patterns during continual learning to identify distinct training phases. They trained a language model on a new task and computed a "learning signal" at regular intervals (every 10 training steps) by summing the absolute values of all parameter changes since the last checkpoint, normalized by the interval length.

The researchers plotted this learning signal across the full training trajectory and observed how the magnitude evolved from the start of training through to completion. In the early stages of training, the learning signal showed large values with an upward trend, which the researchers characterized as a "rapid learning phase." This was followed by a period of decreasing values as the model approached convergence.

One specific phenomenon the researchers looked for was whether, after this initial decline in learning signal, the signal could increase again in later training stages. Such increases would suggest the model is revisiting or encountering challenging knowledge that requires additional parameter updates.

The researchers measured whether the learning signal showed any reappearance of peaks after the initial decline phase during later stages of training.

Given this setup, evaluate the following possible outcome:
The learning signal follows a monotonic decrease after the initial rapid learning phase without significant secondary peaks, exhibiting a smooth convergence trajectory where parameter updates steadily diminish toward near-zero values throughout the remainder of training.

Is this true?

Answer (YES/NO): NO